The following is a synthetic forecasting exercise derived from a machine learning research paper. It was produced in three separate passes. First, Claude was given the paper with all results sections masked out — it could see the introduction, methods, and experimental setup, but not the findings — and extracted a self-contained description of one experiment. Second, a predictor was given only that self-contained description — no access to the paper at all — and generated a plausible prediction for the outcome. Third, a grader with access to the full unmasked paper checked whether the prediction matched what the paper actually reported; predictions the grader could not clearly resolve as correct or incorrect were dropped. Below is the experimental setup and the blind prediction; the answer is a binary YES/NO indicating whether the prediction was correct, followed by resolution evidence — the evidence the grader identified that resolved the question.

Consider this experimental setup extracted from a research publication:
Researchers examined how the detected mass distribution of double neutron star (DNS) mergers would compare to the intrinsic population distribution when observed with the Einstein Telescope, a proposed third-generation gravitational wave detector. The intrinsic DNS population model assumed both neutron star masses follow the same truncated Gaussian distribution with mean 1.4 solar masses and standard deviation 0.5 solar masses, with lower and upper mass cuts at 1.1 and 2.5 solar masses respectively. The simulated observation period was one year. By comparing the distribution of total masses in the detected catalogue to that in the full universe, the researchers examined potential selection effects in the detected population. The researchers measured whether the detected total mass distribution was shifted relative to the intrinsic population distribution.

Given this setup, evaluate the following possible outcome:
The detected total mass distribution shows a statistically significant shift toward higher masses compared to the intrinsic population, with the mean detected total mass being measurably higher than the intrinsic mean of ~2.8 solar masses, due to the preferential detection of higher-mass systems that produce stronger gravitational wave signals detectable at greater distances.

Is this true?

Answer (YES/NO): YES